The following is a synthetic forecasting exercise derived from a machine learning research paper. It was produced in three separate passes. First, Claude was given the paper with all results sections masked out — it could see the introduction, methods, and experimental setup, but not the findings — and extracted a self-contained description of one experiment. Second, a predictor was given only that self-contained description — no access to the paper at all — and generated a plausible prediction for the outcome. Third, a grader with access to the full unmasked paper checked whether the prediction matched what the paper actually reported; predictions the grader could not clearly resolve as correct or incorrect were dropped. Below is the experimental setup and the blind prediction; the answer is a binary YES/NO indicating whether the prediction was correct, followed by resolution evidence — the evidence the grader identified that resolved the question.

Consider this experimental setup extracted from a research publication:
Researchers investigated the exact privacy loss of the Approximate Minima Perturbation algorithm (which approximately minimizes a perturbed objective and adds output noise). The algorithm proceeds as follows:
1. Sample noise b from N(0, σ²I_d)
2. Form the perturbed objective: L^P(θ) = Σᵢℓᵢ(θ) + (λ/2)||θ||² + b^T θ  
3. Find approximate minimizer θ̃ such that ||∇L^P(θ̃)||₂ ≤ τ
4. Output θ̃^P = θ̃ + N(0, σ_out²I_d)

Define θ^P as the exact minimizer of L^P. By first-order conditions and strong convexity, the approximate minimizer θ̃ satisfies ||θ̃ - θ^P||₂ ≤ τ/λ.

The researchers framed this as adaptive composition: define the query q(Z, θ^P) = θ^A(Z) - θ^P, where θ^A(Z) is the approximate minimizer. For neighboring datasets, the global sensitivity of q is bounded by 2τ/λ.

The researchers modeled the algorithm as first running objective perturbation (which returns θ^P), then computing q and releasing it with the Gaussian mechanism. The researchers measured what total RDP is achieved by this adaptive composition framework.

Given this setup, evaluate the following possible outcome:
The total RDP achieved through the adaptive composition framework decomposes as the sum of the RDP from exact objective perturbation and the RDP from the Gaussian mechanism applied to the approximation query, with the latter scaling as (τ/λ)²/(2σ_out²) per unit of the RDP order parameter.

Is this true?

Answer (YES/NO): NO